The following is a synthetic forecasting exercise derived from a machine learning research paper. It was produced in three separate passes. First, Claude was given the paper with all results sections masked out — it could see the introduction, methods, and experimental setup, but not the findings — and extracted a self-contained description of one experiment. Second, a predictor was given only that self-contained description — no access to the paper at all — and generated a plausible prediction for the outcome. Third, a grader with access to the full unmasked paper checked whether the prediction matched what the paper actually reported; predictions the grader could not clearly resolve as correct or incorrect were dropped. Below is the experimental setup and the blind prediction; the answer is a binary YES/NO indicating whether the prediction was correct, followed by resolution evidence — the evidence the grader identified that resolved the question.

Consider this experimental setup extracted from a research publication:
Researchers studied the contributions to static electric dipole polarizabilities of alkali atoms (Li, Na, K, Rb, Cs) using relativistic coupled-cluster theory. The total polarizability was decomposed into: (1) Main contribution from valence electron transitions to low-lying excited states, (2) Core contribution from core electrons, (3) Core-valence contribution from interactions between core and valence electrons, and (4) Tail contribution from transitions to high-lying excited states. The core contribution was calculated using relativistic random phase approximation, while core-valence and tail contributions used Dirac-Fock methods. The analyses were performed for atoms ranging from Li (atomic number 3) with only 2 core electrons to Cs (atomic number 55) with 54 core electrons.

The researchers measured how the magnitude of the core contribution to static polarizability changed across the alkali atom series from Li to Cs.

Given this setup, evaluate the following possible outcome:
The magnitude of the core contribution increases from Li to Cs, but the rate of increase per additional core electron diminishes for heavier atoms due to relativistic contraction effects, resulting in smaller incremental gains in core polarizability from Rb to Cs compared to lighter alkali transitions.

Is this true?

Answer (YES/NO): NO